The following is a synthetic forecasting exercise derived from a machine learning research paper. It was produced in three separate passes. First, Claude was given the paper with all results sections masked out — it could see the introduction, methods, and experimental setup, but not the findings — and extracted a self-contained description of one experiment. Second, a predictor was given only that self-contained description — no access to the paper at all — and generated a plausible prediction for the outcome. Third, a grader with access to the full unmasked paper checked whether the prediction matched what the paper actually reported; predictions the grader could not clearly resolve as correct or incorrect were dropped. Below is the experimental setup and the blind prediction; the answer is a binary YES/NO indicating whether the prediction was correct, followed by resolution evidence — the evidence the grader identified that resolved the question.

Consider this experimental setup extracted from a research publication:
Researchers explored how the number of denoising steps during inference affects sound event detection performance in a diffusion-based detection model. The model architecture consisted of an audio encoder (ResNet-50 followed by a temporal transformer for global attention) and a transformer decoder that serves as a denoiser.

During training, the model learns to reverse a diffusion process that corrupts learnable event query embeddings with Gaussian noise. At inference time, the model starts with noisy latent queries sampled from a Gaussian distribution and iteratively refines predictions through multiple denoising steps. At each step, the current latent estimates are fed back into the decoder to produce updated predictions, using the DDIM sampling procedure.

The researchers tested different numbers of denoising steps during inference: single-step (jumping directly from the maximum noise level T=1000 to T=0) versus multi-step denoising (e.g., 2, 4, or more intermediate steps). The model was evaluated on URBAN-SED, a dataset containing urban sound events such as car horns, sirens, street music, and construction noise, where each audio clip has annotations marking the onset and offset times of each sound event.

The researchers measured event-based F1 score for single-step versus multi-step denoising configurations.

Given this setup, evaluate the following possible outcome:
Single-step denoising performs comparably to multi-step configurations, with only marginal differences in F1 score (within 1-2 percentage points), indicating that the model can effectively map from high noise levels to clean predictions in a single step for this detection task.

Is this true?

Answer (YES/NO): YES